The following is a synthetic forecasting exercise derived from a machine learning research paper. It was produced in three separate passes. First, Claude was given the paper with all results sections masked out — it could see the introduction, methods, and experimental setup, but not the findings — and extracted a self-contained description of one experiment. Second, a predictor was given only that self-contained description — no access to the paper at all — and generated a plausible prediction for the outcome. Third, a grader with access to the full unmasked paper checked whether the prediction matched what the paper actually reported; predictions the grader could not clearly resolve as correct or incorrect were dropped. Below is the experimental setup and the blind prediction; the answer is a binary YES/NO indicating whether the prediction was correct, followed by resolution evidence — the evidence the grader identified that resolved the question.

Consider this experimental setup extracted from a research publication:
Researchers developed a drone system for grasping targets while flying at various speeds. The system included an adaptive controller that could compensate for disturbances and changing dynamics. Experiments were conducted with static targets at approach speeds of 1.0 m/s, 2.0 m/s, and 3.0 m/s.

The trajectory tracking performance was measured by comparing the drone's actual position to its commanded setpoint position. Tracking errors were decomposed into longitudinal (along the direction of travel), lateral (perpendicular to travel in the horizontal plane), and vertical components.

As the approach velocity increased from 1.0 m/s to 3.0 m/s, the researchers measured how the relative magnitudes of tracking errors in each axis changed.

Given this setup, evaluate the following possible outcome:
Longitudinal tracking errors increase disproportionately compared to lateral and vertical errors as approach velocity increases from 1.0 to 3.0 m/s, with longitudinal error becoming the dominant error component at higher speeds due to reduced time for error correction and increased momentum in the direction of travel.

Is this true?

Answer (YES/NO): YES